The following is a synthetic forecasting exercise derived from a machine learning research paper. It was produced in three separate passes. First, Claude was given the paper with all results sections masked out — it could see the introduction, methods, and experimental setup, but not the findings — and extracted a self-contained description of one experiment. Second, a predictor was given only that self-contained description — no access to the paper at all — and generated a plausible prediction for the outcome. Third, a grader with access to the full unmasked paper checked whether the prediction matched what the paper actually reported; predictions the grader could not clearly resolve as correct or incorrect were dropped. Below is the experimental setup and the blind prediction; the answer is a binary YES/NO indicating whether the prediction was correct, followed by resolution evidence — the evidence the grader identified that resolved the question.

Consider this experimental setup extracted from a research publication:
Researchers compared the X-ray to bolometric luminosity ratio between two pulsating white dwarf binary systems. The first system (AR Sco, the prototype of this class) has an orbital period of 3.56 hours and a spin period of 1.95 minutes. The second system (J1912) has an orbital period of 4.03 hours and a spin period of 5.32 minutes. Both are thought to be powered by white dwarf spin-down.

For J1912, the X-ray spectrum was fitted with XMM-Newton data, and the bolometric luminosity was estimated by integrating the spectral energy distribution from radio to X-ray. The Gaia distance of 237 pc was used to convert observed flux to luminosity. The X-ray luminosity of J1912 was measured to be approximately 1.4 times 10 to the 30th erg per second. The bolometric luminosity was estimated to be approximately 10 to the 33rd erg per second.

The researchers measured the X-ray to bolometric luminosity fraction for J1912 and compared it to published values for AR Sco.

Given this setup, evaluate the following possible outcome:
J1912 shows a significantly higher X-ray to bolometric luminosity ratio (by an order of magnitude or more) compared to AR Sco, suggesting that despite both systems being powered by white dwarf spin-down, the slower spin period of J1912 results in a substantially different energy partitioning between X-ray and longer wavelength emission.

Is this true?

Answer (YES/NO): NO